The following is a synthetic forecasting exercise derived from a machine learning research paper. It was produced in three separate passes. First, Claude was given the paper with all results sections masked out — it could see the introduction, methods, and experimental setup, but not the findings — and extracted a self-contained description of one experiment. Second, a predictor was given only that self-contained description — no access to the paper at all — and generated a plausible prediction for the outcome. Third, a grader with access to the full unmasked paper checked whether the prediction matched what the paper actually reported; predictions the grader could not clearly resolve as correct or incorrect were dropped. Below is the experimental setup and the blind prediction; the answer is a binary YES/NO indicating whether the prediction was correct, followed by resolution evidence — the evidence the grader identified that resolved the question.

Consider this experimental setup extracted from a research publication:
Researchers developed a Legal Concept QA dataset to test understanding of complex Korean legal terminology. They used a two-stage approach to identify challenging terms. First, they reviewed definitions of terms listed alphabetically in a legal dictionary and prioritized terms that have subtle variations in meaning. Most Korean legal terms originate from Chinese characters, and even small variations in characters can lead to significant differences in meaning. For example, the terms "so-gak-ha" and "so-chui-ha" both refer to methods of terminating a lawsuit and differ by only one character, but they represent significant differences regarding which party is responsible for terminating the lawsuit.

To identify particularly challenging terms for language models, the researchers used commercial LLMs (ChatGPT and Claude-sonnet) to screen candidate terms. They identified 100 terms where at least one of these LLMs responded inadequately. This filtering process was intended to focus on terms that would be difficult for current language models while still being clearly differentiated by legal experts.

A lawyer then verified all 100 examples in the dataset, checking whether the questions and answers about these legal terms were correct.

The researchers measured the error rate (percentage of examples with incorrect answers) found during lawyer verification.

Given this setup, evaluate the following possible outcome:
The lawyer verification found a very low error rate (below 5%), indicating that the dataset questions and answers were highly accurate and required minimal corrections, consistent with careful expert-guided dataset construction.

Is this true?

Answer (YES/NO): YES